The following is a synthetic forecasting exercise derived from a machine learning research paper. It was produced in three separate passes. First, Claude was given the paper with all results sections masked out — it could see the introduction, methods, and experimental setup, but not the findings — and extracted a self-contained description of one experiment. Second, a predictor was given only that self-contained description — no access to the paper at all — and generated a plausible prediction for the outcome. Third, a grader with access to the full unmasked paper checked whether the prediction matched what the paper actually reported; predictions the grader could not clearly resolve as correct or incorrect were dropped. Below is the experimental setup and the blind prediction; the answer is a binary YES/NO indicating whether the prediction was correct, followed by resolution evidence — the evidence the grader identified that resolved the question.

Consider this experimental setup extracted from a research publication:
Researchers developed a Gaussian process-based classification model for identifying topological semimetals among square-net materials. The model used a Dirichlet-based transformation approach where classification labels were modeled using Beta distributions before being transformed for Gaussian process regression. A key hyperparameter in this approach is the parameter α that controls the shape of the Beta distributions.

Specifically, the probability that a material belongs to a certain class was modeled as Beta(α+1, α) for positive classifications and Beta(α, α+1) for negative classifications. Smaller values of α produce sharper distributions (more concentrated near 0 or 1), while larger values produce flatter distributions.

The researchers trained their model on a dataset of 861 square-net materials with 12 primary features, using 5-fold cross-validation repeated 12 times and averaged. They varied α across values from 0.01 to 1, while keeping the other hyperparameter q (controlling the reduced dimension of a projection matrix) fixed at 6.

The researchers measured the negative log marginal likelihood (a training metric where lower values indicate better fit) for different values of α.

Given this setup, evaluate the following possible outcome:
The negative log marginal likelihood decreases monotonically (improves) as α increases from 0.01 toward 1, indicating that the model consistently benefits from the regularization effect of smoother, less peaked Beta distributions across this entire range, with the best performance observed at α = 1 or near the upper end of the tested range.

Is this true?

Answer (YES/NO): NO